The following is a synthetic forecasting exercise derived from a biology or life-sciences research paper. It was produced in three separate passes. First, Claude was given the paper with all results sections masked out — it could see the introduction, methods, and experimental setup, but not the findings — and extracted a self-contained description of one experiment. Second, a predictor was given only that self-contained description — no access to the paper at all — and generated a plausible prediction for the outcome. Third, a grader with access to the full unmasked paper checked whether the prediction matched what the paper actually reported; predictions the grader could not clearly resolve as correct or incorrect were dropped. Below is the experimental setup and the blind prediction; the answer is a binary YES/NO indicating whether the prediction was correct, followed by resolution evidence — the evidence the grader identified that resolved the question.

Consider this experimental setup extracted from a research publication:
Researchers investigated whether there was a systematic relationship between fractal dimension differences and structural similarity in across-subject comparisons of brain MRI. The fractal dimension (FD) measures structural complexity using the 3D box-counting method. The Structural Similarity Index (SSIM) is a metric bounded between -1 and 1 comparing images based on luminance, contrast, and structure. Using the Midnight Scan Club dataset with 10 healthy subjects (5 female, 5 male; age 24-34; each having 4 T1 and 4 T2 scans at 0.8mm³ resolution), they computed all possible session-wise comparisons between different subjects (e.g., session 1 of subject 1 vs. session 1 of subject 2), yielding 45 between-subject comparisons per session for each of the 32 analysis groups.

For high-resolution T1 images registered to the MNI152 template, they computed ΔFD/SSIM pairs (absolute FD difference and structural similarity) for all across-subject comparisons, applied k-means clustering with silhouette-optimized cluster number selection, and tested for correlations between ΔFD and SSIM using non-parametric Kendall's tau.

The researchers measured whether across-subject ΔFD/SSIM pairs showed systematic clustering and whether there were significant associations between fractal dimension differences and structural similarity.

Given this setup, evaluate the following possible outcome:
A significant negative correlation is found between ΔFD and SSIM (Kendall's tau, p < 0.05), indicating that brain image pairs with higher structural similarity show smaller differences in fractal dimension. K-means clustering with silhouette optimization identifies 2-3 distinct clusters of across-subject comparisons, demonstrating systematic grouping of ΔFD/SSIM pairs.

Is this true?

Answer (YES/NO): NO